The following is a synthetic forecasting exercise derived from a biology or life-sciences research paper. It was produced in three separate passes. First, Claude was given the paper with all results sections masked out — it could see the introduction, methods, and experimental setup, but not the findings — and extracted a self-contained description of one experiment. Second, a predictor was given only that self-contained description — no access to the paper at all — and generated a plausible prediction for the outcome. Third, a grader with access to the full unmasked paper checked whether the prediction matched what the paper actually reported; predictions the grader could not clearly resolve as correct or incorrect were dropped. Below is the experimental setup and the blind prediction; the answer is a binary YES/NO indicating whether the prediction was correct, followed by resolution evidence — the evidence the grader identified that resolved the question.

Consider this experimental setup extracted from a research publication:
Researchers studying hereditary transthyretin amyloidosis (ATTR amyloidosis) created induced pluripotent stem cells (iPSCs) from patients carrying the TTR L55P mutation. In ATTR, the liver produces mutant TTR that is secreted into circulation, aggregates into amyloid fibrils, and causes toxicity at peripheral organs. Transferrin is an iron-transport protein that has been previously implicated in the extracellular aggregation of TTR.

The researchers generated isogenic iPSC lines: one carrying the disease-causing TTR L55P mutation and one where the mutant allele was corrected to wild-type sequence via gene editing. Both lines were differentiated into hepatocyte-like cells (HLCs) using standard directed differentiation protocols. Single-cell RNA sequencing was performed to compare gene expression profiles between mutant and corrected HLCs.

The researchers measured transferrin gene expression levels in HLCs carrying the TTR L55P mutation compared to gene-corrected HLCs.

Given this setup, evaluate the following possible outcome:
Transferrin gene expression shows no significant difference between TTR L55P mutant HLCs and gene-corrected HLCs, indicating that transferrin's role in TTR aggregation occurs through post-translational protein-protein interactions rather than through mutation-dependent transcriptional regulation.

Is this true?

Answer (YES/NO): NO